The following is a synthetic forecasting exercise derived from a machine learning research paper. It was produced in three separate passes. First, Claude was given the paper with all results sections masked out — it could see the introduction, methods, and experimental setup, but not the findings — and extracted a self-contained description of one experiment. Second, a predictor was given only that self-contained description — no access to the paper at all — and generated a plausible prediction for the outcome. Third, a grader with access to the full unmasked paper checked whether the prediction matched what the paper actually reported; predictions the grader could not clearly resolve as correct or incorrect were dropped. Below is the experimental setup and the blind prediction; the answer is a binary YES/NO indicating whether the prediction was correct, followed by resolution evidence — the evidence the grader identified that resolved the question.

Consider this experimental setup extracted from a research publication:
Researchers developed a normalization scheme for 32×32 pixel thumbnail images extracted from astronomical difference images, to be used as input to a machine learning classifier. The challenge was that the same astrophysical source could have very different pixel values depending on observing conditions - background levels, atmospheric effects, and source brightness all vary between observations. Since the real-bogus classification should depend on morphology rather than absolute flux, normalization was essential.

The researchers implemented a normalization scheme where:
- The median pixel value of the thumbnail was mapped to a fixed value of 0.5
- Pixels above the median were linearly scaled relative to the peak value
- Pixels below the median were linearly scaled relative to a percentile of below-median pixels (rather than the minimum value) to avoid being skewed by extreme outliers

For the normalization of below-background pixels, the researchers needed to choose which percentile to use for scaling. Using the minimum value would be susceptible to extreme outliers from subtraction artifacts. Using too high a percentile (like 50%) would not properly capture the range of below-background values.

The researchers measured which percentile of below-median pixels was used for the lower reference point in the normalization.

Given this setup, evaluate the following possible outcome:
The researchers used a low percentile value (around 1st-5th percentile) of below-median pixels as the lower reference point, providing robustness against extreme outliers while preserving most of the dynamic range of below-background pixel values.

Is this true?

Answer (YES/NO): YES